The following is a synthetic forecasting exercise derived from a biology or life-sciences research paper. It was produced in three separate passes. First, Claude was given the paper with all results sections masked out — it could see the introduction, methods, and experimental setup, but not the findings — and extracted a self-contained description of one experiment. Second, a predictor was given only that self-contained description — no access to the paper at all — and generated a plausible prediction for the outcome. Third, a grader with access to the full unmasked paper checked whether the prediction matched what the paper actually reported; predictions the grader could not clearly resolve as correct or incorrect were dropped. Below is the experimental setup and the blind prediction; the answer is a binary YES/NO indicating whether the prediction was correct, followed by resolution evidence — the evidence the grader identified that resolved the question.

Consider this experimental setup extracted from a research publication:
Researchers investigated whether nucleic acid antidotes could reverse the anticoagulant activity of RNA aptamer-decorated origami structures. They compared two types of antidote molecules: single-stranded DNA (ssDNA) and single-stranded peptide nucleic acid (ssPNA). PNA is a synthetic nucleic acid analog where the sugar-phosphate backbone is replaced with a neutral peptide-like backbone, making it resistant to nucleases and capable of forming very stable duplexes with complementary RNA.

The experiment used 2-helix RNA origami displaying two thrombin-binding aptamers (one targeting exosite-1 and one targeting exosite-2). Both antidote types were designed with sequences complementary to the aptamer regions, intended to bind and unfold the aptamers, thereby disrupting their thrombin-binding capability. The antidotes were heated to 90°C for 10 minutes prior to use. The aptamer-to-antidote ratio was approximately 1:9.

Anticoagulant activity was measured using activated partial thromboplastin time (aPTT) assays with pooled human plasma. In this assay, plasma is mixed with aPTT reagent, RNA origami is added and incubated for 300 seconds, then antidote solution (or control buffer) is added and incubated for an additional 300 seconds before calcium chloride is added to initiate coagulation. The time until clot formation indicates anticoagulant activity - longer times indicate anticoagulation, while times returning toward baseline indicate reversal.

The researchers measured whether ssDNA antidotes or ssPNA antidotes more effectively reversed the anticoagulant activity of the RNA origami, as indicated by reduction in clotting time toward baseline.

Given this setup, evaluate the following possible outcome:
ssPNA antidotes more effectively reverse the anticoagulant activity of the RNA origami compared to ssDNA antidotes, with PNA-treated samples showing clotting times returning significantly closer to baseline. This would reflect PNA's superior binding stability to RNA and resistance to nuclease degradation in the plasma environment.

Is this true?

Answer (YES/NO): YES